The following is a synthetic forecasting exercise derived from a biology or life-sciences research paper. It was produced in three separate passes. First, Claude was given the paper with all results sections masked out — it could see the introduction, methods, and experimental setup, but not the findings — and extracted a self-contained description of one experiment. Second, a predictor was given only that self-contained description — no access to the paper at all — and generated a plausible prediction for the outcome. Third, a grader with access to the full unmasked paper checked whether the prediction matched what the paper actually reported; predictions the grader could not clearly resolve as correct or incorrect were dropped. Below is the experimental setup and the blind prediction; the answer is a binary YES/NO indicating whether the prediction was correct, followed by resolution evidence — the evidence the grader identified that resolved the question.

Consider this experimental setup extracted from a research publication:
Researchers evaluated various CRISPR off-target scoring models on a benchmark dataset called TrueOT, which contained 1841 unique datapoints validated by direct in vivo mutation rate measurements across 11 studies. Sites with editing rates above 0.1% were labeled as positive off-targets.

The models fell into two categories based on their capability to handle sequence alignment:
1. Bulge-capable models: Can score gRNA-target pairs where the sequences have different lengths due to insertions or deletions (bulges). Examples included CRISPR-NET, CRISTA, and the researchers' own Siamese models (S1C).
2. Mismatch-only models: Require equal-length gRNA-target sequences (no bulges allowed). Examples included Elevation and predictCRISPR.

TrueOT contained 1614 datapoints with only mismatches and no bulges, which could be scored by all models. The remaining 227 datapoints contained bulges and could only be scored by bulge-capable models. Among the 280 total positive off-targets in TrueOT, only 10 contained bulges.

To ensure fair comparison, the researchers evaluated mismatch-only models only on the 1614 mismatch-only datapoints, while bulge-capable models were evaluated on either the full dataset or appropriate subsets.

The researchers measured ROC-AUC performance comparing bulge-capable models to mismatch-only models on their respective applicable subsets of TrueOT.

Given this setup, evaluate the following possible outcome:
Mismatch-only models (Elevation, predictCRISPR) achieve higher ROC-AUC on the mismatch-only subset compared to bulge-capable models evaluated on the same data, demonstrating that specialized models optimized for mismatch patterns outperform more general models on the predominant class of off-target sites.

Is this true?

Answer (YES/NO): YES